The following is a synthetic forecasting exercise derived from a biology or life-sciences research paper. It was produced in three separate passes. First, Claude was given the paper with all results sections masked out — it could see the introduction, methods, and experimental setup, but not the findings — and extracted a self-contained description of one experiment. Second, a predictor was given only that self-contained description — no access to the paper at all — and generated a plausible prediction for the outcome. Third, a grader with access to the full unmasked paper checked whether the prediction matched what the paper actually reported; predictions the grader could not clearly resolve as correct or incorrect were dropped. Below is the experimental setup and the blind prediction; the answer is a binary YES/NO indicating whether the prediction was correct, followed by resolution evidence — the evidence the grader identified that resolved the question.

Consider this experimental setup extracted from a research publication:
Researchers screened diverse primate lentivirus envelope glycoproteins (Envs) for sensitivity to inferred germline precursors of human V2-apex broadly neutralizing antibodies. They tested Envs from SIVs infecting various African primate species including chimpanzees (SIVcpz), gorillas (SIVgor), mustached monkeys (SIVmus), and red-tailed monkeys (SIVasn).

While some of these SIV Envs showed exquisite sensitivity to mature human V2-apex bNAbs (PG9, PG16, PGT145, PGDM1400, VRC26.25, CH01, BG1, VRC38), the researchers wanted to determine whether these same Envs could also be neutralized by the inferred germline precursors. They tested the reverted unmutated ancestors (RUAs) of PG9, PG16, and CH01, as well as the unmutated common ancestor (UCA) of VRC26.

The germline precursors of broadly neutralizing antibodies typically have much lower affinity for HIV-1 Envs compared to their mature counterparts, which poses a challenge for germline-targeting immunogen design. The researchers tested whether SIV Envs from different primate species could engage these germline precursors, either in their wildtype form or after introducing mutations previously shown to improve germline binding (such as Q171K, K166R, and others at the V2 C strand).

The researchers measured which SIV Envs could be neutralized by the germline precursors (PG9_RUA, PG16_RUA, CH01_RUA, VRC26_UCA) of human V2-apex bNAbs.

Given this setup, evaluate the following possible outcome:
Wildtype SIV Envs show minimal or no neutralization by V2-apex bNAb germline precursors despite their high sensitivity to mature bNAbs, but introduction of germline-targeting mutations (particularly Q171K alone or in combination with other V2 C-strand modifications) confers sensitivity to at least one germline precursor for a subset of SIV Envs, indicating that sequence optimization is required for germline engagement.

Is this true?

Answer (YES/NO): YES